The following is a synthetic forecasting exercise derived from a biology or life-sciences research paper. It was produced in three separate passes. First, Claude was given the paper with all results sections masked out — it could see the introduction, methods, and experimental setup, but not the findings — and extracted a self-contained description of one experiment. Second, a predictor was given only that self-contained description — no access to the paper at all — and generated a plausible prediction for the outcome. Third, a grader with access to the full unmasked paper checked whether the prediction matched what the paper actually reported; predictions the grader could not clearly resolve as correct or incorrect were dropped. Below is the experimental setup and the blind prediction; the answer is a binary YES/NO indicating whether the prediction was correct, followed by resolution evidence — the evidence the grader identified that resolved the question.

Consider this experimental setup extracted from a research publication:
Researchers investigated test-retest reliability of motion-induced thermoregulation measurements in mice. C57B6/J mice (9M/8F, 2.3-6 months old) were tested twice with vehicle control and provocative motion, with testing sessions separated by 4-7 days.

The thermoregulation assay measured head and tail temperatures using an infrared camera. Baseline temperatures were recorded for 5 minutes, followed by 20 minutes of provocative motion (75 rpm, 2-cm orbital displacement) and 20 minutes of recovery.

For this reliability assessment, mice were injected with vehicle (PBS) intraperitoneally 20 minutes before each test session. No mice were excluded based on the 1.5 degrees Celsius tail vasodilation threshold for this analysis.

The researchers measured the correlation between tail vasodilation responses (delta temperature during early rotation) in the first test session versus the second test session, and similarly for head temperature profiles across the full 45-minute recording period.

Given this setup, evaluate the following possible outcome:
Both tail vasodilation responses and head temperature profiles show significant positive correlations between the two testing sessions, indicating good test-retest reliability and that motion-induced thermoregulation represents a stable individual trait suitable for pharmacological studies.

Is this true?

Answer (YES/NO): YES